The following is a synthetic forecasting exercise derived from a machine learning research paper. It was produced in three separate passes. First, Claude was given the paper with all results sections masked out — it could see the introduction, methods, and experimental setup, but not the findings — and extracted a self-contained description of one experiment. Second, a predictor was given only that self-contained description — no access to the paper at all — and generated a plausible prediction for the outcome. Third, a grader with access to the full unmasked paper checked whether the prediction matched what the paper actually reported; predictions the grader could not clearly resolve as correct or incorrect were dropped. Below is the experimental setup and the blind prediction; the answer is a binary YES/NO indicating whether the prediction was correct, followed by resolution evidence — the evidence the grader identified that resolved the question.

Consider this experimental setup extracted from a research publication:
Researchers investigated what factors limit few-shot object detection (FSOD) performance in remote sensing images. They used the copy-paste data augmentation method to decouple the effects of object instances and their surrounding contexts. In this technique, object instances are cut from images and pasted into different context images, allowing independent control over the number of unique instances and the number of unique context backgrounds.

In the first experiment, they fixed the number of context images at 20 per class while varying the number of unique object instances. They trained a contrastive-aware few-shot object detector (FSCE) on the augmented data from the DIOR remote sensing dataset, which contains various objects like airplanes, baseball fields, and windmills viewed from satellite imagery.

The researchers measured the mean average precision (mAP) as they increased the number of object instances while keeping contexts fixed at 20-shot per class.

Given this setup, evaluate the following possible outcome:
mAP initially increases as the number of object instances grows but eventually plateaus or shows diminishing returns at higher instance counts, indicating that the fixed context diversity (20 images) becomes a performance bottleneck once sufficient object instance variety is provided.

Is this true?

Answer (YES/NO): NO